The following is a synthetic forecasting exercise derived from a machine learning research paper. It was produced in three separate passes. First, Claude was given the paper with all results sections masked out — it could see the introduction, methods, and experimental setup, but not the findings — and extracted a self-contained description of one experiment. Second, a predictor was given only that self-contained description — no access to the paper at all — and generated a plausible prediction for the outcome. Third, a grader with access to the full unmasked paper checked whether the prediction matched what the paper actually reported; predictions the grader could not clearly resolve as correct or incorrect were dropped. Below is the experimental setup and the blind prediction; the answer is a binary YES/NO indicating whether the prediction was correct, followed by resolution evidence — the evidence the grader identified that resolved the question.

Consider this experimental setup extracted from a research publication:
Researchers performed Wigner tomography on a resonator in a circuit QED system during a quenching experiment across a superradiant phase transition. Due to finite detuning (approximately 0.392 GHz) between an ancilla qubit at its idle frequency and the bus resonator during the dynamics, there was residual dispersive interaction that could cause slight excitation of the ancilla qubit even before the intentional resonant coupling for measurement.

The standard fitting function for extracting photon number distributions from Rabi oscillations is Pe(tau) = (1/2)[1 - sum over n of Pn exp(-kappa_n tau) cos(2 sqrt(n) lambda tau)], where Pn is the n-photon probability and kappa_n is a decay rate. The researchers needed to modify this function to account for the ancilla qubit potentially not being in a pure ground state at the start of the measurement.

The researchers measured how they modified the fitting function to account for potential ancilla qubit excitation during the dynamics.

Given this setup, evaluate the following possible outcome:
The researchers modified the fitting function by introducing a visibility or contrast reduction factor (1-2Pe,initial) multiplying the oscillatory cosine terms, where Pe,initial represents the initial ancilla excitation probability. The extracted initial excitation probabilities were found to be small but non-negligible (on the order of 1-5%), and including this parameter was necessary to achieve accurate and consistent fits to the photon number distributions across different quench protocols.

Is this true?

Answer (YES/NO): NO